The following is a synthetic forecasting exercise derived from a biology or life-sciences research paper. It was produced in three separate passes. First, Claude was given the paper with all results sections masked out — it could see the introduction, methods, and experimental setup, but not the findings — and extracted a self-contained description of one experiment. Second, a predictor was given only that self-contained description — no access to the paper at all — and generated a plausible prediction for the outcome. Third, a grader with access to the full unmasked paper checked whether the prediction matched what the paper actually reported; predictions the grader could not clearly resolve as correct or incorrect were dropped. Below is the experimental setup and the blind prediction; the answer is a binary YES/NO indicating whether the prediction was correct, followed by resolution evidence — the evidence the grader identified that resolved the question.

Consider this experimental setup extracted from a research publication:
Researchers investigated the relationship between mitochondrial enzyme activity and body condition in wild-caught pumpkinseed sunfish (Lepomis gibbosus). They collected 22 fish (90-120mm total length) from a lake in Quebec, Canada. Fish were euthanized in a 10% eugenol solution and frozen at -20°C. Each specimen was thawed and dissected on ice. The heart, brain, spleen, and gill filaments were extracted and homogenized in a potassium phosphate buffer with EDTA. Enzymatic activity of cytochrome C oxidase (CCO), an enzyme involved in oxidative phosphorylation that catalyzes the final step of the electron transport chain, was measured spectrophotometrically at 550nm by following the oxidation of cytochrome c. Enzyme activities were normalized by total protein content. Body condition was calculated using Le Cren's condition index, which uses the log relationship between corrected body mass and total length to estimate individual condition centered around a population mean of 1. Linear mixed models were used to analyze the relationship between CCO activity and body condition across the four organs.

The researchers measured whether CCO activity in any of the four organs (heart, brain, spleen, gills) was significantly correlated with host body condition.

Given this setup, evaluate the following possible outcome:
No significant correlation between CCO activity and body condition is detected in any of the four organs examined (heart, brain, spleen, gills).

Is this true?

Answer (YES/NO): NO